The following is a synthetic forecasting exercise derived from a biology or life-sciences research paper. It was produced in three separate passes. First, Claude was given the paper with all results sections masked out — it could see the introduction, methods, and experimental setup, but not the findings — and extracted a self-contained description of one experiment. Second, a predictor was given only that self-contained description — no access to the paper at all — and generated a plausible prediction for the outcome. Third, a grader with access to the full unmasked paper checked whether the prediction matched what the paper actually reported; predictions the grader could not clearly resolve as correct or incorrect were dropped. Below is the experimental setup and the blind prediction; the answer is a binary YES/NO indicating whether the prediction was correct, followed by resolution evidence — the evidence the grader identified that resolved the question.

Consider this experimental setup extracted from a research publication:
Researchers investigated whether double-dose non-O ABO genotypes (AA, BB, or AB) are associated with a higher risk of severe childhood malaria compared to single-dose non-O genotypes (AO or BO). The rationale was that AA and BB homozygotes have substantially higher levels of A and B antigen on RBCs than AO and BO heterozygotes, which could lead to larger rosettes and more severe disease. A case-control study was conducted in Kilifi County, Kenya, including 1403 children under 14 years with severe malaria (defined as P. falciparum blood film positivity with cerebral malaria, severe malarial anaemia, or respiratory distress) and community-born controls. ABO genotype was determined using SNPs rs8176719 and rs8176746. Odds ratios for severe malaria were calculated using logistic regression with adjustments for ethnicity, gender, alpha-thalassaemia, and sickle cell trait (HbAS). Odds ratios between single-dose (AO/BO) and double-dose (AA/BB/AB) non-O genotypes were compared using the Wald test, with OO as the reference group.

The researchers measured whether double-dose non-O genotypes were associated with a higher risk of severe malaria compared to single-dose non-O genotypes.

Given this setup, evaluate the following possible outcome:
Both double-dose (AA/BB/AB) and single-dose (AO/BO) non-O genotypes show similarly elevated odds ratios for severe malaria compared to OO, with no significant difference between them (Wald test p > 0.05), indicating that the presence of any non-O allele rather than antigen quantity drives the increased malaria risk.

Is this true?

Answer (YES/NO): NO